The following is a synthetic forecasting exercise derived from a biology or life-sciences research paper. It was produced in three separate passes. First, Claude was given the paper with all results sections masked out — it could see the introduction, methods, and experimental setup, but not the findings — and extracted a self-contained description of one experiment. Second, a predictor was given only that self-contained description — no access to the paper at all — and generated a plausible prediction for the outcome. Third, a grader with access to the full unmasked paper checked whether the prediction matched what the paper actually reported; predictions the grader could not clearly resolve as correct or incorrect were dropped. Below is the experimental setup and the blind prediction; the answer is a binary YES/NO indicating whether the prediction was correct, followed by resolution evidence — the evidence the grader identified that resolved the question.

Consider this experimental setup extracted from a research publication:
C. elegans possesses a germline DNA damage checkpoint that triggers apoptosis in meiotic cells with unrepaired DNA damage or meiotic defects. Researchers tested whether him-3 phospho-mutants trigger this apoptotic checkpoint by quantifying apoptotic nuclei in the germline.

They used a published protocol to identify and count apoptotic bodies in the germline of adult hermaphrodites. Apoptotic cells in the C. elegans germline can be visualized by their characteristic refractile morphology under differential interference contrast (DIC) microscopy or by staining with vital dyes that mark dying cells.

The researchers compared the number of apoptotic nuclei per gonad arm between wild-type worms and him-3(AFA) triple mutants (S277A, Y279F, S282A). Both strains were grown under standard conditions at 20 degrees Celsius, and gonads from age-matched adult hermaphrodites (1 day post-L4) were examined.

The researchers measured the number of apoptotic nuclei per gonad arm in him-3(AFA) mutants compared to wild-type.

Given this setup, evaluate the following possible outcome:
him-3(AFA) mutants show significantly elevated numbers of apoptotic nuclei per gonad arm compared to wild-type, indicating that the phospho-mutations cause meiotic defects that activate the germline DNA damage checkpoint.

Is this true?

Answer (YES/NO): NO